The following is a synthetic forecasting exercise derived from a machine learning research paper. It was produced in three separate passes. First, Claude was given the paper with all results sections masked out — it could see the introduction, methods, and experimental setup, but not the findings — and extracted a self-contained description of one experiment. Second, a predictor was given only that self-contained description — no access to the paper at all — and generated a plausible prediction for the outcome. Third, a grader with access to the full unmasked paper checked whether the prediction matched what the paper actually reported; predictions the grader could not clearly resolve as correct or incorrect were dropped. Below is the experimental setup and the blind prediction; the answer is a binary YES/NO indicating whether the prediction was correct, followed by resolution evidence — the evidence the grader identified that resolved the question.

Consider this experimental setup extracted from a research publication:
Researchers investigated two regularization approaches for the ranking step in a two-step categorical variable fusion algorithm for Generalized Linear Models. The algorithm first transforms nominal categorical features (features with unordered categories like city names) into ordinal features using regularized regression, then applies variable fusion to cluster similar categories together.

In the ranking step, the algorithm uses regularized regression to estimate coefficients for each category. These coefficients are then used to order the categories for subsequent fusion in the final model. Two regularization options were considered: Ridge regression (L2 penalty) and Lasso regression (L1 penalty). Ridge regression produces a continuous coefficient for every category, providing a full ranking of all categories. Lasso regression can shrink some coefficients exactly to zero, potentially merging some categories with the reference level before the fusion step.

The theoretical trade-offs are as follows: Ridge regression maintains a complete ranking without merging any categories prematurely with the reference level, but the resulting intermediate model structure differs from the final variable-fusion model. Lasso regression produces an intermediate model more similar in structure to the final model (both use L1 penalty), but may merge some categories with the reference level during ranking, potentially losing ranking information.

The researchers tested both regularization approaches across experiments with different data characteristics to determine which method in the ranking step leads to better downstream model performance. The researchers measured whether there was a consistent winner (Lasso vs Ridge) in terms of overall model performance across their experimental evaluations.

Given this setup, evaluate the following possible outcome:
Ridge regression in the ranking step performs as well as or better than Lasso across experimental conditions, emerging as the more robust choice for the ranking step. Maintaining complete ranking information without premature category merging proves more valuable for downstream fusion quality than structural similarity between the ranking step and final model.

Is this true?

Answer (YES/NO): NO